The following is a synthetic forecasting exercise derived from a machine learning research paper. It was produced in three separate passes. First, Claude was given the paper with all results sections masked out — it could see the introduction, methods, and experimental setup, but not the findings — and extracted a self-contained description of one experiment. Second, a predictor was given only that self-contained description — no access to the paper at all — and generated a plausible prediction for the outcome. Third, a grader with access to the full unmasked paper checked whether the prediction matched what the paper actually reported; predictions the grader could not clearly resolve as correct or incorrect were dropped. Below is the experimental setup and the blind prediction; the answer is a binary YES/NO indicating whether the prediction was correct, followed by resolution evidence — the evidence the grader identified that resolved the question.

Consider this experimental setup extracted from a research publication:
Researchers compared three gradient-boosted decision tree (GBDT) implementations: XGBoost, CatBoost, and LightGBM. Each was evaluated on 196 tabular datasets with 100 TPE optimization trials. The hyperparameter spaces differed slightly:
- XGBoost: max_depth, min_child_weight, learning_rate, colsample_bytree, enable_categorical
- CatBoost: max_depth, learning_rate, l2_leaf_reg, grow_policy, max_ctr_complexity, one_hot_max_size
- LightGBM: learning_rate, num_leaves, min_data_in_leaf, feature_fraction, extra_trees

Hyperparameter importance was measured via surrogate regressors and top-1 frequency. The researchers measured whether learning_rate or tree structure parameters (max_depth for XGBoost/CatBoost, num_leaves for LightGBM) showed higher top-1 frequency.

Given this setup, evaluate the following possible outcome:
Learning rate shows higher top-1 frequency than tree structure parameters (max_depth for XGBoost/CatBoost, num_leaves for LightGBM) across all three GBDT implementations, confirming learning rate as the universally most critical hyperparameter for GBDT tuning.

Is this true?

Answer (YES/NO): NO